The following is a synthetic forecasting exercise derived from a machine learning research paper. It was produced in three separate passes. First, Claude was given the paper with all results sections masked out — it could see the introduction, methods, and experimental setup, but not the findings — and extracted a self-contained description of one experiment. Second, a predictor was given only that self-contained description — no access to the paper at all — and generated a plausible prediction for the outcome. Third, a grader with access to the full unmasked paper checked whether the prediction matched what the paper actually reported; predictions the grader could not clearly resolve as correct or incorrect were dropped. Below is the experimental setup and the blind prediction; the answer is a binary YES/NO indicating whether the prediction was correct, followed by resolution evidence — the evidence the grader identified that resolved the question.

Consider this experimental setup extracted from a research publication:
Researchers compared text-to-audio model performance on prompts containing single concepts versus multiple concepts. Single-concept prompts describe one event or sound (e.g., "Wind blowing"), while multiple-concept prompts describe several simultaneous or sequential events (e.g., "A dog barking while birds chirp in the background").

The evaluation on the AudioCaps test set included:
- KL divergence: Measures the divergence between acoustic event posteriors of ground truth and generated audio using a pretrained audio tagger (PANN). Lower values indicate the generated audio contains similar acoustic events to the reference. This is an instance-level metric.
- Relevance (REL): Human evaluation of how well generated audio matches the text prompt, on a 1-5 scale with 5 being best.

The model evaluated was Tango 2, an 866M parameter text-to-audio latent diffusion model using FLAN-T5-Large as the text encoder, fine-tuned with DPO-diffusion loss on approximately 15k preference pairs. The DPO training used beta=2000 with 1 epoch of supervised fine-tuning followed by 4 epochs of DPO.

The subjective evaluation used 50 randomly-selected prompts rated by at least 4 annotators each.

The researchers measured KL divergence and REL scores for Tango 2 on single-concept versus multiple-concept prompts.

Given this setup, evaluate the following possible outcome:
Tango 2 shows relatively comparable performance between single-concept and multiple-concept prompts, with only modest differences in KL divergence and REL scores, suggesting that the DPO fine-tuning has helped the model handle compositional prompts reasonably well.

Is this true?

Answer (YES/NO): YES